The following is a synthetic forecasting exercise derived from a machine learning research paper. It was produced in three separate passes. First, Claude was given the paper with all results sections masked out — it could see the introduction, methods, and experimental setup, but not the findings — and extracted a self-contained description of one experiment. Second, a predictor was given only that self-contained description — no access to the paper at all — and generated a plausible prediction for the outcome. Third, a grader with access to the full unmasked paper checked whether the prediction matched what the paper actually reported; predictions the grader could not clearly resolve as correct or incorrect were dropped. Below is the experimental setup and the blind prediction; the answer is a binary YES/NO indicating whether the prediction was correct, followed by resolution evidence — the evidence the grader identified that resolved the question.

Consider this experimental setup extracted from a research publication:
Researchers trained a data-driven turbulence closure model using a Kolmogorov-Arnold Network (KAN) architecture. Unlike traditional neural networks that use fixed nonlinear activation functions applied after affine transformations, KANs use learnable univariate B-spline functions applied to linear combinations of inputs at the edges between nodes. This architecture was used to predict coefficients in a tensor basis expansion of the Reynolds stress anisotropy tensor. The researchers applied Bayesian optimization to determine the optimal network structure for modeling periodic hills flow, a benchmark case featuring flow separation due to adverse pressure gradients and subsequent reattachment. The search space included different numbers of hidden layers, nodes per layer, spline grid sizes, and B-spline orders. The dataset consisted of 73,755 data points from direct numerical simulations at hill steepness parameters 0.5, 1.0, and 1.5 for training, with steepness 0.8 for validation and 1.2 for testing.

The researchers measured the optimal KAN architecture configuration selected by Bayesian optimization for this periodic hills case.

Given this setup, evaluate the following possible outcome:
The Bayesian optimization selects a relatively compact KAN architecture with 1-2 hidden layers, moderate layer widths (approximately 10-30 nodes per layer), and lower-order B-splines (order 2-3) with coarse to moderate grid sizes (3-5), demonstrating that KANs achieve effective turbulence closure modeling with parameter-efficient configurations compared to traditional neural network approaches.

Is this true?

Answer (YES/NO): NO